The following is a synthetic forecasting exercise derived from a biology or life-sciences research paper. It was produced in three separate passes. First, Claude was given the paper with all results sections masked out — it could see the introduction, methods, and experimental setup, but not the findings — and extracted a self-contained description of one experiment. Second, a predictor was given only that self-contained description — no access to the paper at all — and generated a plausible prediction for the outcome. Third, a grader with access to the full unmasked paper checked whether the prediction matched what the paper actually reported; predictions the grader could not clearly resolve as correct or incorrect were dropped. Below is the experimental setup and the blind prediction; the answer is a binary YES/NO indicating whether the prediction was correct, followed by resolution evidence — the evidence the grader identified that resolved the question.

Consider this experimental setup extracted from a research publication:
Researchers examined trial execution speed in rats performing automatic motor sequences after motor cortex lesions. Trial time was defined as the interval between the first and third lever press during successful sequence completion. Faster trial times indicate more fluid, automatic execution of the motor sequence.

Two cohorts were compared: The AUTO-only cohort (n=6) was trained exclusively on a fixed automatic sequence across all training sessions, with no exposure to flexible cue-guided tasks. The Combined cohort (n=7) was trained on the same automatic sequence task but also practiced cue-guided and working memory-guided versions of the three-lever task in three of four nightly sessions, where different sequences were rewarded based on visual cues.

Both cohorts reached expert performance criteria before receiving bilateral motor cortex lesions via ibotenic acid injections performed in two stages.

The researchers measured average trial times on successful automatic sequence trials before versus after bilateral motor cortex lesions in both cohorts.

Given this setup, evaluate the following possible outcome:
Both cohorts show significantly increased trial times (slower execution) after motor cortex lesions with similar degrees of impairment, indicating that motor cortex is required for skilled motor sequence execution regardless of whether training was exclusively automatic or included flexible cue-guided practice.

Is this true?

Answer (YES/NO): NO